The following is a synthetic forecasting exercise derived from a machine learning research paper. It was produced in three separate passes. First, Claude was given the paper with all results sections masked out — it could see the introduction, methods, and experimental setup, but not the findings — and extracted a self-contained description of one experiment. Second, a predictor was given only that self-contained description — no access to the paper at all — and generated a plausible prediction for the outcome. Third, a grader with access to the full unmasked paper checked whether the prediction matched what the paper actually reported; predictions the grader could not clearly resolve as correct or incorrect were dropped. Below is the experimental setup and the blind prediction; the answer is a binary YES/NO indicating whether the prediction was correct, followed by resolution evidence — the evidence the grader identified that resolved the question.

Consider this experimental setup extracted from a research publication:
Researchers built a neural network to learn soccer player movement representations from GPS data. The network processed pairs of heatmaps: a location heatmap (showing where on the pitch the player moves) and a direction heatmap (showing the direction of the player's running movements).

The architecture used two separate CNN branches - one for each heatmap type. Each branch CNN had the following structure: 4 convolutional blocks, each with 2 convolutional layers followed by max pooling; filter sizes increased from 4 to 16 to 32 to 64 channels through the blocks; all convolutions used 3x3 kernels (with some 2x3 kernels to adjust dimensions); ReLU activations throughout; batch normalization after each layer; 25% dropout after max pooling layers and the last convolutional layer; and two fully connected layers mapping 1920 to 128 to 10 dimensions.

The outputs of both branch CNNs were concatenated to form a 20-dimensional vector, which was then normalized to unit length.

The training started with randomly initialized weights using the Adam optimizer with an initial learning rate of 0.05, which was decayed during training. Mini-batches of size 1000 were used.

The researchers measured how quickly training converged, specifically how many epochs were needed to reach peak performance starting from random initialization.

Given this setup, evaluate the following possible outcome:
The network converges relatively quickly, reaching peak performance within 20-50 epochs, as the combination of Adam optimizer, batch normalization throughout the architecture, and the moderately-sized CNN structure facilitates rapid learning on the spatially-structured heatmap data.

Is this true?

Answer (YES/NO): YES